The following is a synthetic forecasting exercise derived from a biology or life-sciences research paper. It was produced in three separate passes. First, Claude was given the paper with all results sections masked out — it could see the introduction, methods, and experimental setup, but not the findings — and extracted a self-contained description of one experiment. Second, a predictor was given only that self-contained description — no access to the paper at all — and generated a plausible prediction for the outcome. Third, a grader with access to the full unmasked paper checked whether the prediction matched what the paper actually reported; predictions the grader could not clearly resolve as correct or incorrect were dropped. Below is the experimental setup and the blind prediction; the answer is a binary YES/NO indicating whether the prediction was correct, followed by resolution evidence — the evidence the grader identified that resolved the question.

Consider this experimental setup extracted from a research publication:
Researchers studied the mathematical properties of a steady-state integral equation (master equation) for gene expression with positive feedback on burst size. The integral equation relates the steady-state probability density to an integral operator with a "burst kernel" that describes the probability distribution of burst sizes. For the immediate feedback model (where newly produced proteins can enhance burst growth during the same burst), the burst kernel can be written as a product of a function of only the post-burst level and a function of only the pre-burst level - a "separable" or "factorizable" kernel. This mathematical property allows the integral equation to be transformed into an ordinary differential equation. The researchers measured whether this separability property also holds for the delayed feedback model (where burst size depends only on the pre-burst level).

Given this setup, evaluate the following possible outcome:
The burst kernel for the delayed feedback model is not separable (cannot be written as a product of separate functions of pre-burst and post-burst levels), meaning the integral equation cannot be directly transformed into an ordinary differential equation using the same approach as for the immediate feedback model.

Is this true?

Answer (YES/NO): YES